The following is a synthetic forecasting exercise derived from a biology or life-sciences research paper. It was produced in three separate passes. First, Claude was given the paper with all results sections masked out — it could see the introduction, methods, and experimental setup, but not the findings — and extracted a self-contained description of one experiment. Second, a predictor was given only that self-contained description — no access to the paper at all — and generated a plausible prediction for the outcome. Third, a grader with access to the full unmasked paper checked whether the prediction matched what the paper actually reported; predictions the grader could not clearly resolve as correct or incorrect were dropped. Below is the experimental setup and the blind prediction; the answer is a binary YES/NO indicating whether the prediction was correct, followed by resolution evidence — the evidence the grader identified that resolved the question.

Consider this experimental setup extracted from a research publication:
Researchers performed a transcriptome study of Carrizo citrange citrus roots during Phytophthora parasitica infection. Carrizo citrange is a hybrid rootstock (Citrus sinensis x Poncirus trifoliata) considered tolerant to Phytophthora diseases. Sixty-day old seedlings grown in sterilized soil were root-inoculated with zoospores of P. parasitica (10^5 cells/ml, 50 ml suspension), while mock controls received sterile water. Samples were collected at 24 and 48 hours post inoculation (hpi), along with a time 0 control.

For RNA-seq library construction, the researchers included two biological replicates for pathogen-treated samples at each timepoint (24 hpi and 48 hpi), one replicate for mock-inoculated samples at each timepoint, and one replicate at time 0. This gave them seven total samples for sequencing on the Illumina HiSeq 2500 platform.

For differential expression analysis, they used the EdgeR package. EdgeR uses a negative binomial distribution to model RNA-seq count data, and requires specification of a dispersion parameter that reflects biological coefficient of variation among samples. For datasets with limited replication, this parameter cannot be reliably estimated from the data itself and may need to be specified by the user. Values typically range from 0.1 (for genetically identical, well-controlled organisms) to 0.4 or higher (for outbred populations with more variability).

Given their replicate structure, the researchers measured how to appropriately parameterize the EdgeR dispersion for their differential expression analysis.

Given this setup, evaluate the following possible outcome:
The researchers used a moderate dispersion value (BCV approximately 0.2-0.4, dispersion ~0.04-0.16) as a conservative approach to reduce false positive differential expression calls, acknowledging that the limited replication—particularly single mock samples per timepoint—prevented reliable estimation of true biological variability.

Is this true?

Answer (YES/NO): YES